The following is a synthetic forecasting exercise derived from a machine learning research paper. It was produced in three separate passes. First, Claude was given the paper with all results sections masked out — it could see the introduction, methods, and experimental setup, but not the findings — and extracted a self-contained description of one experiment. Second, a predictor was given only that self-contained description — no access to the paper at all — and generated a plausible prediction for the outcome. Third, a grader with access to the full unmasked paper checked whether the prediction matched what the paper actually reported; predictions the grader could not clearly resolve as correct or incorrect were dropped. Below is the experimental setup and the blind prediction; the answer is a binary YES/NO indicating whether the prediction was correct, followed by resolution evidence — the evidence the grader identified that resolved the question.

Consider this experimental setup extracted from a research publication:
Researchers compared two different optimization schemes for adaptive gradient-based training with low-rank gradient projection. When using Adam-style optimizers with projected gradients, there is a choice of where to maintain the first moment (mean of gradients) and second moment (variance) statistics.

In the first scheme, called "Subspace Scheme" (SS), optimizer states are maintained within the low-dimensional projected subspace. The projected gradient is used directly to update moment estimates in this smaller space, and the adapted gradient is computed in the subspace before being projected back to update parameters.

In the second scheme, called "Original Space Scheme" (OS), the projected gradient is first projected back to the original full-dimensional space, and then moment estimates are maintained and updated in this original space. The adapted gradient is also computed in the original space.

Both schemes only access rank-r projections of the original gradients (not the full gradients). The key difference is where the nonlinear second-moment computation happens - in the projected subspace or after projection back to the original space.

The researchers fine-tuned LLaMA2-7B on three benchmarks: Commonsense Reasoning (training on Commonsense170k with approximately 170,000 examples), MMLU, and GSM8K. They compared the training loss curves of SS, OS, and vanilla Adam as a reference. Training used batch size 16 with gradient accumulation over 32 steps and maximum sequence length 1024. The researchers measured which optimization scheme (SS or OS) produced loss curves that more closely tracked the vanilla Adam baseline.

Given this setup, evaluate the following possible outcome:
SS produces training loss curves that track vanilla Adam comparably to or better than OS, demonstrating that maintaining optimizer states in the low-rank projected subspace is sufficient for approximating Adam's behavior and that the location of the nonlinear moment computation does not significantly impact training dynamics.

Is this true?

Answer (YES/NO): NO